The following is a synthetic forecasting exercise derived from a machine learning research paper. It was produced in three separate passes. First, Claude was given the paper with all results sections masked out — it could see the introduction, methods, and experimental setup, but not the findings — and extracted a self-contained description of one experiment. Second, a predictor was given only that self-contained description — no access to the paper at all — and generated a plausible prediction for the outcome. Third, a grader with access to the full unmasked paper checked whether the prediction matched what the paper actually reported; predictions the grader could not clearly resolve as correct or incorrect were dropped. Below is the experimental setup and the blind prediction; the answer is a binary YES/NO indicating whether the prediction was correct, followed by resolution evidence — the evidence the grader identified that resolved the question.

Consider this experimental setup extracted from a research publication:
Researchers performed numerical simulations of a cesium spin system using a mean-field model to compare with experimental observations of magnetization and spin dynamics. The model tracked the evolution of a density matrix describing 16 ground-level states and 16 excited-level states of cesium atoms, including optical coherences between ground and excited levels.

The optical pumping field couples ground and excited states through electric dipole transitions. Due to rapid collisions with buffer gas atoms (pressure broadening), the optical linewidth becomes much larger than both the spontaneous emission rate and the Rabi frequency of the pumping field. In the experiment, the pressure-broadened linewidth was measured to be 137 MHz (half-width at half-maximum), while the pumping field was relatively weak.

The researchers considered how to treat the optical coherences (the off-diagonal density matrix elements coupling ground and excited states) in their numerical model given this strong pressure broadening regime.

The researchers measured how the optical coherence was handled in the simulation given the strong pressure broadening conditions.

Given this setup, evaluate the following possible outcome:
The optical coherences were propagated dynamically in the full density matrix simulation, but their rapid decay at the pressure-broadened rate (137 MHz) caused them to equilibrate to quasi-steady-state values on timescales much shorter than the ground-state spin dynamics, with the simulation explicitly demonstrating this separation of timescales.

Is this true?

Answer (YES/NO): NO